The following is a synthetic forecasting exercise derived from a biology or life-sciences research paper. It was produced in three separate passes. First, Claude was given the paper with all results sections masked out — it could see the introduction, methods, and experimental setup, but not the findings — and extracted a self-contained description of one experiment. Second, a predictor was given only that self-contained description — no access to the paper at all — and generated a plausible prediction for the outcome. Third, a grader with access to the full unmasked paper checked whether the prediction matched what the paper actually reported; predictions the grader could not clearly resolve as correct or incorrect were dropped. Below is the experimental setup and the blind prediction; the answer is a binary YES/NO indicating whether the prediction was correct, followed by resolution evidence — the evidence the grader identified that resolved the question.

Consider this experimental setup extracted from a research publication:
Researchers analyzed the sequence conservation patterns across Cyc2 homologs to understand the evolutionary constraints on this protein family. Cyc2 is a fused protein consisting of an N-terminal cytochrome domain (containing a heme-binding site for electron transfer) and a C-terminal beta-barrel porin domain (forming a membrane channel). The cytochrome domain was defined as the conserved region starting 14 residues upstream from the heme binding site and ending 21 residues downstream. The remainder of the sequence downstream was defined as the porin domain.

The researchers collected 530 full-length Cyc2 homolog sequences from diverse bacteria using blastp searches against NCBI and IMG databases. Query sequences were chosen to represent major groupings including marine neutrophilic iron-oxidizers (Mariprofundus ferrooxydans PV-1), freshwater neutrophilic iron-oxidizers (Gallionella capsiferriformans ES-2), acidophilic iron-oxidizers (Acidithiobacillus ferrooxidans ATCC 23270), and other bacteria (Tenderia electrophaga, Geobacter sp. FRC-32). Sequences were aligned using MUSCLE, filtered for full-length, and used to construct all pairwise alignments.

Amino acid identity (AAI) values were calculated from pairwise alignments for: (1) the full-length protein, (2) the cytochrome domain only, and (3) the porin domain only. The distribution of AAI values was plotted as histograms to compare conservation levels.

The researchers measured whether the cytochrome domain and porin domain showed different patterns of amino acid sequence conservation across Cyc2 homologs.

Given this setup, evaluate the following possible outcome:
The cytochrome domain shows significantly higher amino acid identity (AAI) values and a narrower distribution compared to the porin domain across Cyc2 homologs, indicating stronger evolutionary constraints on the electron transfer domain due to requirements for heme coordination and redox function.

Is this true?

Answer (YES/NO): YES